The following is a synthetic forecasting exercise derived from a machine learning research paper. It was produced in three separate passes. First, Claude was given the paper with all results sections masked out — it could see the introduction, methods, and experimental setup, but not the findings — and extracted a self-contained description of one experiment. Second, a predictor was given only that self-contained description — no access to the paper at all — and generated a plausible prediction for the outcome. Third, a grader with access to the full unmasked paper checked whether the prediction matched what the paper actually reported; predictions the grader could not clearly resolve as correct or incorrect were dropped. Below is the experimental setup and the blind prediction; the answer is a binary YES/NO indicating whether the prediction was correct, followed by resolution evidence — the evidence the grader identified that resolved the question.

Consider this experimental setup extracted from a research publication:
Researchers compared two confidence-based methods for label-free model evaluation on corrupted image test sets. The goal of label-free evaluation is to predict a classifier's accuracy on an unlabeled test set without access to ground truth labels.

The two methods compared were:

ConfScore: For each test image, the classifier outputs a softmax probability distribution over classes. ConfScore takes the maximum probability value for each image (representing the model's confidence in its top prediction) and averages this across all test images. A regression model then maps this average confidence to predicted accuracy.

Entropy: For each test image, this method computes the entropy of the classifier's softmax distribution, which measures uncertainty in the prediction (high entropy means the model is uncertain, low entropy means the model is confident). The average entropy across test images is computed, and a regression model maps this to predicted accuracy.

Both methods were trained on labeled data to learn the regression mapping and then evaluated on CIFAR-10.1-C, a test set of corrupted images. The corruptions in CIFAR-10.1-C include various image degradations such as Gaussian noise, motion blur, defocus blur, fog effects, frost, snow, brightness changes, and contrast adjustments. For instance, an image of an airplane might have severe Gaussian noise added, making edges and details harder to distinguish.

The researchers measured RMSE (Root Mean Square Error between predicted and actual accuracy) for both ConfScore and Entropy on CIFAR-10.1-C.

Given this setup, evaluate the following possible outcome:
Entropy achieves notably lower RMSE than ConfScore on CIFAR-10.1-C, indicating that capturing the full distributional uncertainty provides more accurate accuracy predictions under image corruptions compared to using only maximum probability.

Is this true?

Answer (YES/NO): NO